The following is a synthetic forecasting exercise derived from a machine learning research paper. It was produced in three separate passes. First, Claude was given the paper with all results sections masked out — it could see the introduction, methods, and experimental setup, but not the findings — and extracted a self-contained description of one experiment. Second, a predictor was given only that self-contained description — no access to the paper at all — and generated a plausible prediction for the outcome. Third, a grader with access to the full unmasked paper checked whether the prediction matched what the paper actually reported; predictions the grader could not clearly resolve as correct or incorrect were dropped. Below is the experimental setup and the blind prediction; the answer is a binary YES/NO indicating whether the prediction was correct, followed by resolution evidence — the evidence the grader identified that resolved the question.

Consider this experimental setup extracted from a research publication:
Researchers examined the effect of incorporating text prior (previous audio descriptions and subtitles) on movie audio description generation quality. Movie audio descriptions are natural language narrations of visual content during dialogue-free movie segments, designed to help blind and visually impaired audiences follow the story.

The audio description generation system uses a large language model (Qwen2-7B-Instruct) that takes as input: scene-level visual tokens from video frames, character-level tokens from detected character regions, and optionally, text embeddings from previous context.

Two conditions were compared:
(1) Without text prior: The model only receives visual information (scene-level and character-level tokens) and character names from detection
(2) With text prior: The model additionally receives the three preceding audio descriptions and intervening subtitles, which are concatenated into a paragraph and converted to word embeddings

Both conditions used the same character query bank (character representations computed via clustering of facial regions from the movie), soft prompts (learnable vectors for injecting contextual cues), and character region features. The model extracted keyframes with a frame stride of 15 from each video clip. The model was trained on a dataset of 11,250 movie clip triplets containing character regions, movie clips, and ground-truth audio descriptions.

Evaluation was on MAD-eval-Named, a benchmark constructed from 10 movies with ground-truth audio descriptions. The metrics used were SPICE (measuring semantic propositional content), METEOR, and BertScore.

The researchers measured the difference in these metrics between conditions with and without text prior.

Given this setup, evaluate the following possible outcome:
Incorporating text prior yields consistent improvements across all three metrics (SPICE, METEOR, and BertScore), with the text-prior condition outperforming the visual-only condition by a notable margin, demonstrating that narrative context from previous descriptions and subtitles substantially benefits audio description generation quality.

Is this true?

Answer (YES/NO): YES